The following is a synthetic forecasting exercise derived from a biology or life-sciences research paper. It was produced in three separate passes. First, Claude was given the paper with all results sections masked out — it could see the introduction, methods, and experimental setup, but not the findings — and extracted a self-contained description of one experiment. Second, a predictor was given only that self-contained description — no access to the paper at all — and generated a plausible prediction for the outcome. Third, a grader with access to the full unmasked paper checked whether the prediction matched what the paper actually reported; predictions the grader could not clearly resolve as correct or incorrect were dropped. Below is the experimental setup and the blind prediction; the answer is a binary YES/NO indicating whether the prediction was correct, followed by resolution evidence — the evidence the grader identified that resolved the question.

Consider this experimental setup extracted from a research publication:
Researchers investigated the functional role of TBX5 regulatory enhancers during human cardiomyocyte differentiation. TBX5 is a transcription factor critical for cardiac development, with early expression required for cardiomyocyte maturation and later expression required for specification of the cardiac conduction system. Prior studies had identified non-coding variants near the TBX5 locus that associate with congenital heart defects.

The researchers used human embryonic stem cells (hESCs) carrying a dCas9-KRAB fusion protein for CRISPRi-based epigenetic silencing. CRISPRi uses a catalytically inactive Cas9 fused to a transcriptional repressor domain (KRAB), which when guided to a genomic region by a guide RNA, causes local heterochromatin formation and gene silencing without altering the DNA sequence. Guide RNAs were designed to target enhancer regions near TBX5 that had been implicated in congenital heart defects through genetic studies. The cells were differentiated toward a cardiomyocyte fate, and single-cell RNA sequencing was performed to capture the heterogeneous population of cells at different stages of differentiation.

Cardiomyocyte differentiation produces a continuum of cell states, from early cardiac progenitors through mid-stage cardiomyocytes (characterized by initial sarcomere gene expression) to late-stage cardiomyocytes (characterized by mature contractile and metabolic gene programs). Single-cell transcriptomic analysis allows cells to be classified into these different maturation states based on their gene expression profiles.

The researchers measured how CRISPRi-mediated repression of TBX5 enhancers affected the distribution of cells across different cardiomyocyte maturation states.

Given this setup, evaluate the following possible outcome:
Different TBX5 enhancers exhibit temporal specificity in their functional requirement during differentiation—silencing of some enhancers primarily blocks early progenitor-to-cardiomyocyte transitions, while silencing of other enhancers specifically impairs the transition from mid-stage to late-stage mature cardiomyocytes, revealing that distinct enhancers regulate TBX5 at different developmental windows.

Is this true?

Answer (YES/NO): NO